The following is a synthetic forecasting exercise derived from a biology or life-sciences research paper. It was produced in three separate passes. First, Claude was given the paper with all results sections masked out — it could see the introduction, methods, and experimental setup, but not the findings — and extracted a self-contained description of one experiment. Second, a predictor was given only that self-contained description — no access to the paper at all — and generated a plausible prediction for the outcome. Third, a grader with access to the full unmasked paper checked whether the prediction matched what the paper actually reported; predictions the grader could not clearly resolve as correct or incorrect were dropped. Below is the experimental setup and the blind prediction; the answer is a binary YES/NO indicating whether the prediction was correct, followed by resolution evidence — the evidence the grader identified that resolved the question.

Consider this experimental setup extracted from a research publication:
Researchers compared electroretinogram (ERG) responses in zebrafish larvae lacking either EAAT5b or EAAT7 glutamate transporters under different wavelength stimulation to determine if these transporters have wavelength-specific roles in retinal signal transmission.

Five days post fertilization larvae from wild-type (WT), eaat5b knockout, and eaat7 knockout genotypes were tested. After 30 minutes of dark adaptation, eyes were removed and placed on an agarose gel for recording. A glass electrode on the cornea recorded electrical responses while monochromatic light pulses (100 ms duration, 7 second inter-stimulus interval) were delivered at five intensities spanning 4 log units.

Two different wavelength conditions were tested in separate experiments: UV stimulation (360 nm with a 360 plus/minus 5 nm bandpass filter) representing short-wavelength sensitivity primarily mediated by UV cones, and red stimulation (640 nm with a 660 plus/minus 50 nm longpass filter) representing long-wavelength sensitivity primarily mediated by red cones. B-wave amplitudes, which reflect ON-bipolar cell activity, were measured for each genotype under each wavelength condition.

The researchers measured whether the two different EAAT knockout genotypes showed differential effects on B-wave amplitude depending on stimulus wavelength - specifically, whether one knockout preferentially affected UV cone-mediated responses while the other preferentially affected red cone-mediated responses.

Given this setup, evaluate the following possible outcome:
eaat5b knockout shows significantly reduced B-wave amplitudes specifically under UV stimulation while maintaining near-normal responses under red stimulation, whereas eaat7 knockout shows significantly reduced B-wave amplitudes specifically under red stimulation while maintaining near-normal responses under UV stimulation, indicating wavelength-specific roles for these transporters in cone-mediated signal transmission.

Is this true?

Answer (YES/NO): NO